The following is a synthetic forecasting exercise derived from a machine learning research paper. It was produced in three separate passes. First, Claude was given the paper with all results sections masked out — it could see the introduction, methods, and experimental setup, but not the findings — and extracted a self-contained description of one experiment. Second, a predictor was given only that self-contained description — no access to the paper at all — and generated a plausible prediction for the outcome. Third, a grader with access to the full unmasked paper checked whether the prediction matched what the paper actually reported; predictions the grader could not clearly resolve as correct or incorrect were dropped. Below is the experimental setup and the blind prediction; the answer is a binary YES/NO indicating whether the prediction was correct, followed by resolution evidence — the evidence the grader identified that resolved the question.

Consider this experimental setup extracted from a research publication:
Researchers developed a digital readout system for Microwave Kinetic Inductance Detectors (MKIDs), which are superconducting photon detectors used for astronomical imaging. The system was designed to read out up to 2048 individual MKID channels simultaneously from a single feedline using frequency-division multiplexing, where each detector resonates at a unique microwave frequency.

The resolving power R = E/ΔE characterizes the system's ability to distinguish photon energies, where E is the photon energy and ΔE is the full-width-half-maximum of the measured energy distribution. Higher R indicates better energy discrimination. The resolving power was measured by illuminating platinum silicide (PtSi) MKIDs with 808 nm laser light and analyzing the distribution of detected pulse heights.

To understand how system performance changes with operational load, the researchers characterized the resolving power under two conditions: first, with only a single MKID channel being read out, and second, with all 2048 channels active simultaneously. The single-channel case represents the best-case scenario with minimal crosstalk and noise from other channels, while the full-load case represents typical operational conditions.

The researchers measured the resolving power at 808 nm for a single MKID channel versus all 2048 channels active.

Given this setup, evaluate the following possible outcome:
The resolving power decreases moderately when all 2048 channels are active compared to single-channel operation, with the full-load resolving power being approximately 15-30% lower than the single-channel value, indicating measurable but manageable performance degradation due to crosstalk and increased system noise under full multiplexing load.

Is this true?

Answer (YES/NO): NO